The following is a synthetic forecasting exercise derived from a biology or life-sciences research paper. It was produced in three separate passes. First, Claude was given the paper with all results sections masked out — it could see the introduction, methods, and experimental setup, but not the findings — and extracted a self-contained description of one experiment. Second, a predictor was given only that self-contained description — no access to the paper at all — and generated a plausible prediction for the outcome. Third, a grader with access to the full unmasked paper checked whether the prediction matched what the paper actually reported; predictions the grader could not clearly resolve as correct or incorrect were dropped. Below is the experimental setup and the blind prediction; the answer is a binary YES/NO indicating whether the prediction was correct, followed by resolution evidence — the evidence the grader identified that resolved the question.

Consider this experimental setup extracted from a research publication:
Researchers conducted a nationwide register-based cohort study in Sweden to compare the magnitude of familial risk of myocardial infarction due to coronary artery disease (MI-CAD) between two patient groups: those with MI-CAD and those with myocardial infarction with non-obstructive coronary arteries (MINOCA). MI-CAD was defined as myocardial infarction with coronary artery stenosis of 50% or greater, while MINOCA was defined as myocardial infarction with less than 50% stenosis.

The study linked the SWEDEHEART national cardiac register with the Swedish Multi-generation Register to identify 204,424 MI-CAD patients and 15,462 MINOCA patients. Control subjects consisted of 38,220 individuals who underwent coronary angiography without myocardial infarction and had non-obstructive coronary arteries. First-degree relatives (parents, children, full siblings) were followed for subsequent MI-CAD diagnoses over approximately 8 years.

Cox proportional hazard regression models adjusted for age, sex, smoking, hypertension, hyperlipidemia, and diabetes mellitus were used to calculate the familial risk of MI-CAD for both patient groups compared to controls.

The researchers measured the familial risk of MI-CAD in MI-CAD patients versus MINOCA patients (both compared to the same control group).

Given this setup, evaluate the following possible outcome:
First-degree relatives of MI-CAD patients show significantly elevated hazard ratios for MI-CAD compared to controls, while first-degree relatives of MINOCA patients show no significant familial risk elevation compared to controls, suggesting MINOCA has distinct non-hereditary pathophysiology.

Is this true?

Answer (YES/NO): NO